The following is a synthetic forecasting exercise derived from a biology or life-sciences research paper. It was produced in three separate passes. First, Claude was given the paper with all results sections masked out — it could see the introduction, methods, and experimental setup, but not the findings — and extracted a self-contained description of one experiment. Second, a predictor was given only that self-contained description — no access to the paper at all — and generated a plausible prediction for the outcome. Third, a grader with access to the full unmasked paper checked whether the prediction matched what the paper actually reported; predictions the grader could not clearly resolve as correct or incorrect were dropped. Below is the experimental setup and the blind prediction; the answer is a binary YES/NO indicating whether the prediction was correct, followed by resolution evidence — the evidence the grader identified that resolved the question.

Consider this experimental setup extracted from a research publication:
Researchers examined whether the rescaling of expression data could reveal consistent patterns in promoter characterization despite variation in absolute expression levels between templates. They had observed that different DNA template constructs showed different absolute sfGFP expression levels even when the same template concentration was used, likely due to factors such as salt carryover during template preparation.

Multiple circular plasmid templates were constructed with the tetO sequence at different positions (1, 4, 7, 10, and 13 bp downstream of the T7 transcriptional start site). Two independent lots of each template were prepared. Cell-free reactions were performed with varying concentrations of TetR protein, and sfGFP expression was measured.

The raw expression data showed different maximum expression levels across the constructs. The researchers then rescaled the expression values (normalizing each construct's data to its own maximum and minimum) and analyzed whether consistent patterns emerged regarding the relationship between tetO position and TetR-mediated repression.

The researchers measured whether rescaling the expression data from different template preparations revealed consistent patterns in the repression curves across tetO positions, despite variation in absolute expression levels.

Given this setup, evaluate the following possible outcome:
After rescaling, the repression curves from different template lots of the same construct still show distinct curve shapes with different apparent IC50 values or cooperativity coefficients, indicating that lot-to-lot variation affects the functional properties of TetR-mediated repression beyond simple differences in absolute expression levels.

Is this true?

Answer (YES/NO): NO